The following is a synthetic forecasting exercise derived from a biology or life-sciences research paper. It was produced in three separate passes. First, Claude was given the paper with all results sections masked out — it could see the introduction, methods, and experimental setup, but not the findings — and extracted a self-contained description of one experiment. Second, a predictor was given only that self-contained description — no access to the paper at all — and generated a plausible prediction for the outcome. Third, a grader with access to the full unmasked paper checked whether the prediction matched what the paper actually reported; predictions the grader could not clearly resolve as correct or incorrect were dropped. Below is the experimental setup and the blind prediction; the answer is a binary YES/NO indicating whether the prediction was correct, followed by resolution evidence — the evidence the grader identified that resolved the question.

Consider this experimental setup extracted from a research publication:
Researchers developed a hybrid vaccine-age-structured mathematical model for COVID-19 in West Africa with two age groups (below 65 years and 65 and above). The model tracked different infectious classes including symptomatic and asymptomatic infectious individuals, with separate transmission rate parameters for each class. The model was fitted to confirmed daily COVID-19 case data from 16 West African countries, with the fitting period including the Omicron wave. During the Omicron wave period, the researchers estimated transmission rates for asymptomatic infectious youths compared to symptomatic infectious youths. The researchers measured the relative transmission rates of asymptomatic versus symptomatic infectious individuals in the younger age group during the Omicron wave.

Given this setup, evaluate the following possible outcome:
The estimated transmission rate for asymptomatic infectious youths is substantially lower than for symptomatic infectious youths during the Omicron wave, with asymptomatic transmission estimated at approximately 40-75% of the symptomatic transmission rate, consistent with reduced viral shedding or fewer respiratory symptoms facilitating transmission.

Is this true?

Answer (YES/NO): NO